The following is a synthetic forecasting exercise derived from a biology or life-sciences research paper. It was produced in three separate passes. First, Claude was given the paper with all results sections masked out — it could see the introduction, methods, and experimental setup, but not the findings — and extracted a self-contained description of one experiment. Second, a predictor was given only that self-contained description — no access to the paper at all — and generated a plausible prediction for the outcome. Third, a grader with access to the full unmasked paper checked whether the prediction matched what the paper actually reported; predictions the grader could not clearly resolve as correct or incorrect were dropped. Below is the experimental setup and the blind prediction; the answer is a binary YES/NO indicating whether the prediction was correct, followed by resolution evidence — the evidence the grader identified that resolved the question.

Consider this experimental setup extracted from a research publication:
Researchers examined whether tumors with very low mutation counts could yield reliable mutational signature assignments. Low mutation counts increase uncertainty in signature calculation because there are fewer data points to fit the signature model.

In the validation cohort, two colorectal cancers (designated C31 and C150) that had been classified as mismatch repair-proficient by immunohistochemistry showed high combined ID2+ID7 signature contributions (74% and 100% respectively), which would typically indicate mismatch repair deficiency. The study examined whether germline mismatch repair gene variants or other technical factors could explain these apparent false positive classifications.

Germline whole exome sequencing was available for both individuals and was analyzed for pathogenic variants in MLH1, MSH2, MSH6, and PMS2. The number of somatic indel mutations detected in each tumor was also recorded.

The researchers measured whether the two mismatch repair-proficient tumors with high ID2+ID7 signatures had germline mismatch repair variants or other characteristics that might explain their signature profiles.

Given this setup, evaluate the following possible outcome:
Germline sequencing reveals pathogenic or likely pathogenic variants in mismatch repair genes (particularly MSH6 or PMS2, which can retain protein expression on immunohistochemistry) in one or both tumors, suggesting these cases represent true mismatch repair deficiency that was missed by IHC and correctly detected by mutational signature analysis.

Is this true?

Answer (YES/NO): NO